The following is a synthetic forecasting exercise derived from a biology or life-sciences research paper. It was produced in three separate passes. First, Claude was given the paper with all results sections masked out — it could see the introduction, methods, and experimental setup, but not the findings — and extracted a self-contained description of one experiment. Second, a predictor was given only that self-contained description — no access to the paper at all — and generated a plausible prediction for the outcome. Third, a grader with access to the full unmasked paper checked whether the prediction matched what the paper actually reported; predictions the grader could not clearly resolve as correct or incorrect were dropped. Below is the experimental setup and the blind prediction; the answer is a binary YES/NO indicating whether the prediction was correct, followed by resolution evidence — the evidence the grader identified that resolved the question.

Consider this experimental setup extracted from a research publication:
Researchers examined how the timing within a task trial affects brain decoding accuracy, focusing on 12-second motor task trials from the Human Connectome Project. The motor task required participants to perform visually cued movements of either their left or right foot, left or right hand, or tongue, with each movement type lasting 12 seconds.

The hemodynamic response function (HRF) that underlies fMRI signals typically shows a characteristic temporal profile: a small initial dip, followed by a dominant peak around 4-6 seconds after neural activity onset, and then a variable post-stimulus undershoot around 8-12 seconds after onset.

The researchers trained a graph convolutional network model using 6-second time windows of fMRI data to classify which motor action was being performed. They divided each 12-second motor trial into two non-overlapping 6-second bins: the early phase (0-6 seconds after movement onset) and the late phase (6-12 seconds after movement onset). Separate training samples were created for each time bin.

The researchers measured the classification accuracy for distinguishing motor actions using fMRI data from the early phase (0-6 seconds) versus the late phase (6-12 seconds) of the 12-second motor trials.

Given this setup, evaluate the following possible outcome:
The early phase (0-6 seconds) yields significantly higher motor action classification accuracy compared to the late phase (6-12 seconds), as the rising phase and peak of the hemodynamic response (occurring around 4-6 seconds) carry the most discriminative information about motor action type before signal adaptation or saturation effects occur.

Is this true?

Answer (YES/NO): NO